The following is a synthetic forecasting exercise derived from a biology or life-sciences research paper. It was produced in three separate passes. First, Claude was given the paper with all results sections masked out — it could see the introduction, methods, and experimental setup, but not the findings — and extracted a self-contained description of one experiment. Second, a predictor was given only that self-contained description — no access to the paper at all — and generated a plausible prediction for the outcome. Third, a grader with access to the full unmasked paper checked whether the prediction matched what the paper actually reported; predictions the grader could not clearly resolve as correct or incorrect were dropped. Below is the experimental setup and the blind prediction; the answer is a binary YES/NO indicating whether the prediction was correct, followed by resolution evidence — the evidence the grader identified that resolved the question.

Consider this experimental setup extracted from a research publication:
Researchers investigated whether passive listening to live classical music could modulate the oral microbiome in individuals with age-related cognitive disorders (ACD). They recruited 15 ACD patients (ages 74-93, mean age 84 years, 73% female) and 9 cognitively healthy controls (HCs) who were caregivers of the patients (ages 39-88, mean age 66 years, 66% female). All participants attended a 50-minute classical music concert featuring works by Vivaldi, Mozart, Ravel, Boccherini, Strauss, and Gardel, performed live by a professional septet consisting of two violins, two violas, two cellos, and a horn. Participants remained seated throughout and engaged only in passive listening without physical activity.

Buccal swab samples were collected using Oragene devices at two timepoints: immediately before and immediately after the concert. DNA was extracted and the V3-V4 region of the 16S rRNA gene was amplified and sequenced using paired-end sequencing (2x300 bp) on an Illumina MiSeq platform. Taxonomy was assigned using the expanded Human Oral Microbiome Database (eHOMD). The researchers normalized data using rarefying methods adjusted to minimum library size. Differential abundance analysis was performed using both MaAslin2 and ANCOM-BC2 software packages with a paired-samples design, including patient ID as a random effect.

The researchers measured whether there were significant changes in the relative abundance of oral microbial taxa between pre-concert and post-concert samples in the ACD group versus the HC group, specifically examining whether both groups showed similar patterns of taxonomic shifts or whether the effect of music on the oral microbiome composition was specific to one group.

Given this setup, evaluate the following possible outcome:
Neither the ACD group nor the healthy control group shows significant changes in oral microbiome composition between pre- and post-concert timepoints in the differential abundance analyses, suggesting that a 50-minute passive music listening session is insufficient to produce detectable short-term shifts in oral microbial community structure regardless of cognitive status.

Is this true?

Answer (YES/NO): NO